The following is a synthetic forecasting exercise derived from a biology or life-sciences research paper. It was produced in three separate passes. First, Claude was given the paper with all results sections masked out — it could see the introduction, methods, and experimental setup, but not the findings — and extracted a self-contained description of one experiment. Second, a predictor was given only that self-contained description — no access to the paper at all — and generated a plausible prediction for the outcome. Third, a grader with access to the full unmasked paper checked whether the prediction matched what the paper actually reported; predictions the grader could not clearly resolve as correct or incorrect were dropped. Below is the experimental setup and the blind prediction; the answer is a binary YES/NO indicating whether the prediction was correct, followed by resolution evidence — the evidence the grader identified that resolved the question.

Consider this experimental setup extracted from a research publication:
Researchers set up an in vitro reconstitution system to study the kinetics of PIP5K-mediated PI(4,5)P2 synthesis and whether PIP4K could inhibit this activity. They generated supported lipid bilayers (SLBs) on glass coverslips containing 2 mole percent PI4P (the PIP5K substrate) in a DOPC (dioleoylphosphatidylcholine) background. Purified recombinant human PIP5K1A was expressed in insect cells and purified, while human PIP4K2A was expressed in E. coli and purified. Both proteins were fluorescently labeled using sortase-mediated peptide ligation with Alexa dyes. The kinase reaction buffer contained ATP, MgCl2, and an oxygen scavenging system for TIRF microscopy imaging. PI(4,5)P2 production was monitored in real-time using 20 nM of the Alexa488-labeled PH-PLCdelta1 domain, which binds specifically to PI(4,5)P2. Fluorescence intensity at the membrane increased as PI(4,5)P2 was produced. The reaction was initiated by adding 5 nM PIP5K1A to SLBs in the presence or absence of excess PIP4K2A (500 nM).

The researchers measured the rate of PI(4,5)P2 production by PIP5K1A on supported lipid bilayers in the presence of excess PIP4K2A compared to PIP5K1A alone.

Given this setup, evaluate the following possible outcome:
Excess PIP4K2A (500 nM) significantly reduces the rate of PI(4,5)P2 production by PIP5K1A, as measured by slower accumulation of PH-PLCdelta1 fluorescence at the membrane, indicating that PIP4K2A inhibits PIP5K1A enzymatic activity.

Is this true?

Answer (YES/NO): NO